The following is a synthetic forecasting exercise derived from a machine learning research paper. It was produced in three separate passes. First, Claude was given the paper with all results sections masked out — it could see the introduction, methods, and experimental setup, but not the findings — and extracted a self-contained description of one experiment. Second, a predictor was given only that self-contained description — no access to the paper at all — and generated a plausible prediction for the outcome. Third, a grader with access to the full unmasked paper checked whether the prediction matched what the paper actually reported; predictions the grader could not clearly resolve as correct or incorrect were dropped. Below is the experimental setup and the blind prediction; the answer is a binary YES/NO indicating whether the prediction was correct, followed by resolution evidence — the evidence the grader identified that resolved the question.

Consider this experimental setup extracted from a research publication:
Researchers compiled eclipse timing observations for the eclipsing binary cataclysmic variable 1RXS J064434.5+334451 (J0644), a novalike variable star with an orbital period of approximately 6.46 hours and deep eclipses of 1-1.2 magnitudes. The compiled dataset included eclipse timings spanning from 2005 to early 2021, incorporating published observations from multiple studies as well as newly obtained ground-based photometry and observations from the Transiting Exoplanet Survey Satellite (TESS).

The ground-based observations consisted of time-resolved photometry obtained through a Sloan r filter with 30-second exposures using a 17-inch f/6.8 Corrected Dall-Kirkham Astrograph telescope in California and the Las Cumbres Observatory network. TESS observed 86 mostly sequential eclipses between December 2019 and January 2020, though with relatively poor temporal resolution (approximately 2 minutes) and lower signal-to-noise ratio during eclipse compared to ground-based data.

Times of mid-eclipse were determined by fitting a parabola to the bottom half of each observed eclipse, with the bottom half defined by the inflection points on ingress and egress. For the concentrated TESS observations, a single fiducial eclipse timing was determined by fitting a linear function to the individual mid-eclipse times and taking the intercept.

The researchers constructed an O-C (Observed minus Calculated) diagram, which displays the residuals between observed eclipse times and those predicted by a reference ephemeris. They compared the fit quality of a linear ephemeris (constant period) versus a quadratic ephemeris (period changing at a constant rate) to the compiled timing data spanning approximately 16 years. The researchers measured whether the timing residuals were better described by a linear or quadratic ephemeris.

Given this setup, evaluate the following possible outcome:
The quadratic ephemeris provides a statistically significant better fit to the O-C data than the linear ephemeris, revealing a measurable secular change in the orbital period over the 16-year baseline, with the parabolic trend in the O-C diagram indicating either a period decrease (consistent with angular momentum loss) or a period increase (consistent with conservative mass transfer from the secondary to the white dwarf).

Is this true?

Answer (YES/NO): NO